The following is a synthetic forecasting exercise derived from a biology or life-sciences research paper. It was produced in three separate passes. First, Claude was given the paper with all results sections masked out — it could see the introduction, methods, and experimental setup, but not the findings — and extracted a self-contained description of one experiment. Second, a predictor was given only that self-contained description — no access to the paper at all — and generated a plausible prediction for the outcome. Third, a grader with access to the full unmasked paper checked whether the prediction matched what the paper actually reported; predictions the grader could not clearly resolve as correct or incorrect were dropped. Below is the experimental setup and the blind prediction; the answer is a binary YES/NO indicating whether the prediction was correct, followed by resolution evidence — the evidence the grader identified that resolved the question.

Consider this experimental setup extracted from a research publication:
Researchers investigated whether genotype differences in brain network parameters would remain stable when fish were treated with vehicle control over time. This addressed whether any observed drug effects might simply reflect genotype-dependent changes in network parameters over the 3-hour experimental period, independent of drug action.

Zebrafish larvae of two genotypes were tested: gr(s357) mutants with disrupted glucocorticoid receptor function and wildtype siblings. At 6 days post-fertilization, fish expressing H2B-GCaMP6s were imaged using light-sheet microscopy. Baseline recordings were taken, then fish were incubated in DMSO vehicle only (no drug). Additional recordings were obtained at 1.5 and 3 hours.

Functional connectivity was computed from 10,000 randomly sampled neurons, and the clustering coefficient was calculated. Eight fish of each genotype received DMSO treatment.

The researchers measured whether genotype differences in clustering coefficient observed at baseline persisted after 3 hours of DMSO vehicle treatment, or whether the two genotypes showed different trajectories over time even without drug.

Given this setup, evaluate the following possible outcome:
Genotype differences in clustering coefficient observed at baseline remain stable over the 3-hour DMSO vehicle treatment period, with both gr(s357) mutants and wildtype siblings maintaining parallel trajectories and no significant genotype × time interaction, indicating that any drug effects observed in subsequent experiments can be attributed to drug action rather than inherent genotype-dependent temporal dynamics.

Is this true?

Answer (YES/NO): NO